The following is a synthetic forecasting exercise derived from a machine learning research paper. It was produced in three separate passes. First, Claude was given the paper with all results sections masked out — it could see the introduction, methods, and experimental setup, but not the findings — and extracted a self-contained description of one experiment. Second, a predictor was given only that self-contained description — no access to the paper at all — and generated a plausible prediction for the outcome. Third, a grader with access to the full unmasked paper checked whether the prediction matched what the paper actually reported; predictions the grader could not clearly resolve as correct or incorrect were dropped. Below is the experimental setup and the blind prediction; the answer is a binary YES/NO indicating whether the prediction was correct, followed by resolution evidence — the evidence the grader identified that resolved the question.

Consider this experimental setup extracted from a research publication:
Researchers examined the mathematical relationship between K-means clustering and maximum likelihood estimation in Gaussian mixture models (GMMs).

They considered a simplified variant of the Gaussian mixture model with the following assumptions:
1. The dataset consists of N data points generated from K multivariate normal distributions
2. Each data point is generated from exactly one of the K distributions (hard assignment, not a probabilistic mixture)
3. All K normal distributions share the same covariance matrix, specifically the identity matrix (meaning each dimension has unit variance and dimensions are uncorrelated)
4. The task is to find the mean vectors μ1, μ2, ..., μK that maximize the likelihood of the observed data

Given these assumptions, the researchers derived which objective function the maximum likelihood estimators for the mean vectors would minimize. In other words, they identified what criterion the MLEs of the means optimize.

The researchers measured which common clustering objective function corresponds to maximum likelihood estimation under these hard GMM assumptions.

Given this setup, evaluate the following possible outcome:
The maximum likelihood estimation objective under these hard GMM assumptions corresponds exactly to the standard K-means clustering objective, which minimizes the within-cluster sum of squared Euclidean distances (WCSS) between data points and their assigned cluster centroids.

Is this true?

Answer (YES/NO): YES